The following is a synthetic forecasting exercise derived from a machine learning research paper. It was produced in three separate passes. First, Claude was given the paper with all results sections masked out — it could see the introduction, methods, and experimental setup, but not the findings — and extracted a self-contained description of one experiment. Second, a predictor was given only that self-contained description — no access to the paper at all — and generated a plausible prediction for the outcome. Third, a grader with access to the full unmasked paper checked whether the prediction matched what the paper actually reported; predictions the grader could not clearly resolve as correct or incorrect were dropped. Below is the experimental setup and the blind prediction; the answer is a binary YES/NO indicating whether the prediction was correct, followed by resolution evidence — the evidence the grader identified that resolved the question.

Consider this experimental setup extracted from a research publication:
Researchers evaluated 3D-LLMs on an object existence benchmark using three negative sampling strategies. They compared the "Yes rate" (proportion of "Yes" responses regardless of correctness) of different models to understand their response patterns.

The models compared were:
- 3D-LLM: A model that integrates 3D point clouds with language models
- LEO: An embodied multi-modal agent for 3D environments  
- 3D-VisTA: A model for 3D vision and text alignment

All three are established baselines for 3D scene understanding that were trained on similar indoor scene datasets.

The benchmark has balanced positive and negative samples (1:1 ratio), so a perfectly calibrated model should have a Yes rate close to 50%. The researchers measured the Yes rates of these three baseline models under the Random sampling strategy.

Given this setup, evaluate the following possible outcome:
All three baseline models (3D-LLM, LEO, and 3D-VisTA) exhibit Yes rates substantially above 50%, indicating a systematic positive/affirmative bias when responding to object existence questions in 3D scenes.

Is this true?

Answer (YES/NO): YES